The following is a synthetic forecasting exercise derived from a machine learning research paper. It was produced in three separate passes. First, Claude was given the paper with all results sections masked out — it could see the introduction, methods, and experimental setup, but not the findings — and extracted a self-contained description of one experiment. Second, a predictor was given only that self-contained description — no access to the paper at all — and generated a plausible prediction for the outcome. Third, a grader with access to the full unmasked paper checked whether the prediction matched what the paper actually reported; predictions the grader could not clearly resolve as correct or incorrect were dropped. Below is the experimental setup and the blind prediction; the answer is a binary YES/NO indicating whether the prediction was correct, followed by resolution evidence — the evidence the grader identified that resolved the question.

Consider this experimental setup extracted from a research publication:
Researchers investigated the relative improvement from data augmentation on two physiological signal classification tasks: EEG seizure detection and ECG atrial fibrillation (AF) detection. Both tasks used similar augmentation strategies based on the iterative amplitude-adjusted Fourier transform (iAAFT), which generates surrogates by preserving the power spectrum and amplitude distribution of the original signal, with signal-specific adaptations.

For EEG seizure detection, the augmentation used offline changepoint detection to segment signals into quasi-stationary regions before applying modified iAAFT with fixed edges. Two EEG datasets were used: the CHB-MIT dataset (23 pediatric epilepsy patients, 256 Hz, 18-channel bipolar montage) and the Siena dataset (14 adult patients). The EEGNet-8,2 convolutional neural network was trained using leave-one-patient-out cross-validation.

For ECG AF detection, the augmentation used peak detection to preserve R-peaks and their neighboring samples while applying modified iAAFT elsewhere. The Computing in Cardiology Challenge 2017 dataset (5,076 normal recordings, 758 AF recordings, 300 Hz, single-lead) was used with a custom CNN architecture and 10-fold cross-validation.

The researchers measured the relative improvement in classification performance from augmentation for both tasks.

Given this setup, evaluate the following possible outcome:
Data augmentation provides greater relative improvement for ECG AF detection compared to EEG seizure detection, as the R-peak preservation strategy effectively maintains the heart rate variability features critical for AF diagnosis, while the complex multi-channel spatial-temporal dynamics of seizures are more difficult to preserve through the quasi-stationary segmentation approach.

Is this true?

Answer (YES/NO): NO